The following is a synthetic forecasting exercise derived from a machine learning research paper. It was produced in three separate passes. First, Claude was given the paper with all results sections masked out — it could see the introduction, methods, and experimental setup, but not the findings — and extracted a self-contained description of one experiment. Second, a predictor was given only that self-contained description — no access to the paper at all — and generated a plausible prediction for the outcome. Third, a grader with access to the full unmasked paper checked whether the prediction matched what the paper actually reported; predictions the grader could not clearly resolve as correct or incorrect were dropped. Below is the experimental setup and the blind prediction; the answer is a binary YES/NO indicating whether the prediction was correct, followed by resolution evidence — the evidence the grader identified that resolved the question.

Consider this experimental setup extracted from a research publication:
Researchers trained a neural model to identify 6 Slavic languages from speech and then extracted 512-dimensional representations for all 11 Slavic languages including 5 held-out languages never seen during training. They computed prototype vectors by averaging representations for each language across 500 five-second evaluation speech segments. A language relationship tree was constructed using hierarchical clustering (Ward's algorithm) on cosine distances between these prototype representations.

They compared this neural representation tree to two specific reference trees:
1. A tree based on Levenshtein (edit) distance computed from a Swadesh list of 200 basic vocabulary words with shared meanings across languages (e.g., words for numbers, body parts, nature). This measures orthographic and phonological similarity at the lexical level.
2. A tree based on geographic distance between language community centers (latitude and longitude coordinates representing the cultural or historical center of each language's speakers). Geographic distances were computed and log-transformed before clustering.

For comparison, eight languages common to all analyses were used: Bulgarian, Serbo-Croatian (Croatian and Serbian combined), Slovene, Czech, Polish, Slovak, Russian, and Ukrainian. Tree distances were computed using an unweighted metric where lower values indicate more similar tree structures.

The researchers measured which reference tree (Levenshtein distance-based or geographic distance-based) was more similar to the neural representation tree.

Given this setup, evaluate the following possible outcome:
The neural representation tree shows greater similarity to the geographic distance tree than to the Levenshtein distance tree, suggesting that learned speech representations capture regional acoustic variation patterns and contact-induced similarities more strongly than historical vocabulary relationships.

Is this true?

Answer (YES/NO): YES